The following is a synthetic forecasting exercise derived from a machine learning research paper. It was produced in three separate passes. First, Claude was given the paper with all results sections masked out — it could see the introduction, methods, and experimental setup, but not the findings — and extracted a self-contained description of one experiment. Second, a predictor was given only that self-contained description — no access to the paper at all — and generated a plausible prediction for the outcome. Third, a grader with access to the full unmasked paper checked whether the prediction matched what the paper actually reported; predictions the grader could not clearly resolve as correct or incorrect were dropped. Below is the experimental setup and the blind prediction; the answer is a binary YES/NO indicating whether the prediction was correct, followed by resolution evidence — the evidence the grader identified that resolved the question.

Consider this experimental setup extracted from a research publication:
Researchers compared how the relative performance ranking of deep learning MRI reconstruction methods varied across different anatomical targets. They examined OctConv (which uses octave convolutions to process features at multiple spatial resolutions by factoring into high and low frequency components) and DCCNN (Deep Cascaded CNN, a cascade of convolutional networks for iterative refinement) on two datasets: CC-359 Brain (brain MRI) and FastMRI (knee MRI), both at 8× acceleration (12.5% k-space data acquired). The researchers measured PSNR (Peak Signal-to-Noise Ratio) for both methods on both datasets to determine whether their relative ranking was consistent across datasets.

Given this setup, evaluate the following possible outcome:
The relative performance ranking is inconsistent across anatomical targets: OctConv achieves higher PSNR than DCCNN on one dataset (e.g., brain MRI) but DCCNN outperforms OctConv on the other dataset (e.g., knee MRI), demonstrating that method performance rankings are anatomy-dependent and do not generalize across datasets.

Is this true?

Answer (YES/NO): NO